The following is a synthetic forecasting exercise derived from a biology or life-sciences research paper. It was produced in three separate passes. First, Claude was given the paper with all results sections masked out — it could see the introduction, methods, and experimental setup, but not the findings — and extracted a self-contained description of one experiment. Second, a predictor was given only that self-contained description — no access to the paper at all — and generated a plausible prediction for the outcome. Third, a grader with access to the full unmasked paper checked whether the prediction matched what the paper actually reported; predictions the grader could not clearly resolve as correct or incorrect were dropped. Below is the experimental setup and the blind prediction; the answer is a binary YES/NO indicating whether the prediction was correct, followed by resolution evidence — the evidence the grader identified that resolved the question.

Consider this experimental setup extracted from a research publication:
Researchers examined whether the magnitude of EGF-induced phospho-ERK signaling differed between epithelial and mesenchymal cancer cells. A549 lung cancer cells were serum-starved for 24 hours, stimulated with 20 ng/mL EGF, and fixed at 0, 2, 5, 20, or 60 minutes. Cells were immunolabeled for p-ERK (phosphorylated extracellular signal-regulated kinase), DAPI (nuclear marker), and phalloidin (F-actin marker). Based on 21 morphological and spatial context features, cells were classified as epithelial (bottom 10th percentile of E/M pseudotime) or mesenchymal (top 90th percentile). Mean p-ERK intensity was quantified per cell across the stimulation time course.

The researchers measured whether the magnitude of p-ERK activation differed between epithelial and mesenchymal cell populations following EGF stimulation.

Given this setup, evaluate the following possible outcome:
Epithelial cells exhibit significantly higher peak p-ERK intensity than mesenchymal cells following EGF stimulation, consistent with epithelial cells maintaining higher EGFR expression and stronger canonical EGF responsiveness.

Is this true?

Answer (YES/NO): NO